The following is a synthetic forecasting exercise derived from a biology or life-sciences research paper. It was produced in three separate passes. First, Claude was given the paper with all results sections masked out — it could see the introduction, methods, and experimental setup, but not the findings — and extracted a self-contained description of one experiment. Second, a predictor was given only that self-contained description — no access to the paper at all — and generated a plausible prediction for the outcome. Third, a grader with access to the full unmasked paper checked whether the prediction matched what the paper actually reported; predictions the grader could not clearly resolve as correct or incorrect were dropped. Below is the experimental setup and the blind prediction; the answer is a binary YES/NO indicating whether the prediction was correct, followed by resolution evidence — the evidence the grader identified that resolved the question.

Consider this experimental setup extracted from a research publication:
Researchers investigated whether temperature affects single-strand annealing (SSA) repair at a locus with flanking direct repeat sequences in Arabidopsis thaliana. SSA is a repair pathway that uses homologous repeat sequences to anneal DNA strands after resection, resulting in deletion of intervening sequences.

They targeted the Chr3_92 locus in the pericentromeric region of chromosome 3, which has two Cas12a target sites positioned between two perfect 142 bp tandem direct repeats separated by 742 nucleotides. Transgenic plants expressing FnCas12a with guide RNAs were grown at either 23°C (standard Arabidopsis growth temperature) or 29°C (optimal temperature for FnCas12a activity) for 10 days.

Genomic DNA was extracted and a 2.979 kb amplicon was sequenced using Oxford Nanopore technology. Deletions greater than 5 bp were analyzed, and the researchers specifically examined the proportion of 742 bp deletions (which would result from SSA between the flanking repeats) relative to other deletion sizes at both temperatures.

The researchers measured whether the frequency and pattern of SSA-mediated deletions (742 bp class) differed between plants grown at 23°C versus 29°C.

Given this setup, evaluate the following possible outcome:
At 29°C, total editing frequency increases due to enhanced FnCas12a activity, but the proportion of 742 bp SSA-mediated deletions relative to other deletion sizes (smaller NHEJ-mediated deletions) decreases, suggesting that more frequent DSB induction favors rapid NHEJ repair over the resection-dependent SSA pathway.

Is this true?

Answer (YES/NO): NO